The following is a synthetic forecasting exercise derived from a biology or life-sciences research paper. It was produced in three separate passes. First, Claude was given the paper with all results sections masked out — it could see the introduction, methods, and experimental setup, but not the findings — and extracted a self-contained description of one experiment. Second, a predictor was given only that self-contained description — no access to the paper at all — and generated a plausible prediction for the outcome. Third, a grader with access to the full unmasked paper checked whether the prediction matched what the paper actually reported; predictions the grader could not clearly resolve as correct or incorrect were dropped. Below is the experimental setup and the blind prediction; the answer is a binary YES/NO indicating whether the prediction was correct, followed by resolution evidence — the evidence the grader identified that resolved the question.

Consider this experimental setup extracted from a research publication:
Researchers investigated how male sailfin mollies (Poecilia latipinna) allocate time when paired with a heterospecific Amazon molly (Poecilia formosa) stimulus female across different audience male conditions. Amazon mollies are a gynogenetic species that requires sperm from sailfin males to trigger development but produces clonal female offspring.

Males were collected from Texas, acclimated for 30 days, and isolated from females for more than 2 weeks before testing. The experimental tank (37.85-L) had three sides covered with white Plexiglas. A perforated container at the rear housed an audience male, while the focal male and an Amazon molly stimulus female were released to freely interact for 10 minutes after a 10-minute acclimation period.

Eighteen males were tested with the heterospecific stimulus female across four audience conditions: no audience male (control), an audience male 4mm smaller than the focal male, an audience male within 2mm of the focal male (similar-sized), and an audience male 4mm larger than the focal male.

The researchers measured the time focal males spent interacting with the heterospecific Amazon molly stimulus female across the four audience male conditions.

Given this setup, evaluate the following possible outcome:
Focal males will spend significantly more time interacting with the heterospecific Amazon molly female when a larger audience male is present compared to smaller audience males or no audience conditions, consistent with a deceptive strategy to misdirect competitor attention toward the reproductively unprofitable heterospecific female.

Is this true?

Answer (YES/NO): NO